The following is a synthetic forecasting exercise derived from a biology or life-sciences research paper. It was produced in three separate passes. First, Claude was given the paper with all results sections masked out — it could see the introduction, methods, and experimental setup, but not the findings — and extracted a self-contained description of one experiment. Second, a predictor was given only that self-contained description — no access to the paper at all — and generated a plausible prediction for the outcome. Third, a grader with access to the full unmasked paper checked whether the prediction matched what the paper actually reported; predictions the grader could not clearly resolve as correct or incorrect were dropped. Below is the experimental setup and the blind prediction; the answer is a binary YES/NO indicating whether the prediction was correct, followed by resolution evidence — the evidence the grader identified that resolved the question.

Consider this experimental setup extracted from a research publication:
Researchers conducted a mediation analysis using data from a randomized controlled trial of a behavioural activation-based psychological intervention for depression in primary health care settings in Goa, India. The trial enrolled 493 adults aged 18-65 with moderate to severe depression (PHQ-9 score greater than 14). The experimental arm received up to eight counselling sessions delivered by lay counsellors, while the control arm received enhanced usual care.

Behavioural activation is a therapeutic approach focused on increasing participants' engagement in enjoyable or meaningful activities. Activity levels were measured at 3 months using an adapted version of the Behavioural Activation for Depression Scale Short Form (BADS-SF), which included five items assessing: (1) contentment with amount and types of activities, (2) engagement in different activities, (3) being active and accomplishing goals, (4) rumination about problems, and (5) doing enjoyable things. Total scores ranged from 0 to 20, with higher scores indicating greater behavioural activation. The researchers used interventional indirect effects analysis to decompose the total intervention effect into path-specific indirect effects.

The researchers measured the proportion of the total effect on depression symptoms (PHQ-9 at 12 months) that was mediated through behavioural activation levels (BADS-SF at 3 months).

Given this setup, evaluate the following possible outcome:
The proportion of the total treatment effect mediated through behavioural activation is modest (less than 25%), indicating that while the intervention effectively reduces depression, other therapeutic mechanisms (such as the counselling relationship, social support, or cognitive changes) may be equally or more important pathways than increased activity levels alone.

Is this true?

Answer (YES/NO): NO